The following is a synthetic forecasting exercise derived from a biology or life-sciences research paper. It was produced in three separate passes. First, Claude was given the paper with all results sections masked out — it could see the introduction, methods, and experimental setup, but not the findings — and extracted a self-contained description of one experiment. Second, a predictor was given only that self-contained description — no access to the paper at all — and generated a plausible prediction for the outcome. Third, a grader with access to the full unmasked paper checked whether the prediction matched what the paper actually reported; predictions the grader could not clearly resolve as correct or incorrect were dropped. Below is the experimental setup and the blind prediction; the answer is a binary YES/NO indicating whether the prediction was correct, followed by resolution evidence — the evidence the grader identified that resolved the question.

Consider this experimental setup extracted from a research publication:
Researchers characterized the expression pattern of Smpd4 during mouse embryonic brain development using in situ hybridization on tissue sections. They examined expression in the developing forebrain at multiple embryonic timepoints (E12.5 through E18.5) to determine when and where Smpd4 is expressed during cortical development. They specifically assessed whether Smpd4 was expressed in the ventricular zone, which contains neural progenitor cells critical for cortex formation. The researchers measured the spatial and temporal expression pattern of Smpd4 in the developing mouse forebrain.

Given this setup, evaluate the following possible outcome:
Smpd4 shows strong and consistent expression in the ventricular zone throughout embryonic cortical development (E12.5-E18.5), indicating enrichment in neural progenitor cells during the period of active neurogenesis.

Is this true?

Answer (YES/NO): NO